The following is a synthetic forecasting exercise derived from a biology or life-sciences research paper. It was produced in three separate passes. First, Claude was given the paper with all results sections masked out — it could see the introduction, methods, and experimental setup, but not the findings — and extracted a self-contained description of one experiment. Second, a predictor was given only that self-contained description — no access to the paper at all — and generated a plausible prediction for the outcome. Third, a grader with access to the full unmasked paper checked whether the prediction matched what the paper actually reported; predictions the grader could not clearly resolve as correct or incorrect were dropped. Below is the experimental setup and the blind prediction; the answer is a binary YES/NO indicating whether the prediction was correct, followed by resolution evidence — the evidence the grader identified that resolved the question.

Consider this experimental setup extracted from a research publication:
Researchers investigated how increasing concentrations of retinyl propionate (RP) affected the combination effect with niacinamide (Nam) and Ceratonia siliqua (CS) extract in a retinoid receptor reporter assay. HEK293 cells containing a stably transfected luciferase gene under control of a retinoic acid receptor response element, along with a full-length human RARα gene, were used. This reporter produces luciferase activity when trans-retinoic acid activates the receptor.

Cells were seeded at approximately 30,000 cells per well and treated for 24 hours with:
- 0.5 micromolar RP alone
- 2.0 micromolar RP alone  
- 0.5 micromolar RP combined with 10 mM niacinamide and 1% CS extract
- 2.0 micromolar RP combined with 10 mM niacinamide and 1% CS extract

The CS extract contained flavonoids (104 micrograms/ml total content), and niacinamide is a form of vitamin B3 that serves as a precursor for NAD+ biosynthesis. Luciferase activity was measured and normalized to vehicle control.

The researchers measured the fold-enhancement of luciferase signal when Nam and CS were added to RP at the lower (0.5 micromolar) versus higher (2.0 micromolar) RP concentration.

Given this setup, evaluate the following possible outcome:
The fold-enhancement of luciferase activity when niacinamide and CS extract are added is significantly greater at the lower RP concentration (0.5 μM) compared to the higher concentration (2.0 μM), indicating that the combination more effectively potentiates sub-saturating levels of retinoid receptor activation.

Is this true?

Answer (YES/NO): NO